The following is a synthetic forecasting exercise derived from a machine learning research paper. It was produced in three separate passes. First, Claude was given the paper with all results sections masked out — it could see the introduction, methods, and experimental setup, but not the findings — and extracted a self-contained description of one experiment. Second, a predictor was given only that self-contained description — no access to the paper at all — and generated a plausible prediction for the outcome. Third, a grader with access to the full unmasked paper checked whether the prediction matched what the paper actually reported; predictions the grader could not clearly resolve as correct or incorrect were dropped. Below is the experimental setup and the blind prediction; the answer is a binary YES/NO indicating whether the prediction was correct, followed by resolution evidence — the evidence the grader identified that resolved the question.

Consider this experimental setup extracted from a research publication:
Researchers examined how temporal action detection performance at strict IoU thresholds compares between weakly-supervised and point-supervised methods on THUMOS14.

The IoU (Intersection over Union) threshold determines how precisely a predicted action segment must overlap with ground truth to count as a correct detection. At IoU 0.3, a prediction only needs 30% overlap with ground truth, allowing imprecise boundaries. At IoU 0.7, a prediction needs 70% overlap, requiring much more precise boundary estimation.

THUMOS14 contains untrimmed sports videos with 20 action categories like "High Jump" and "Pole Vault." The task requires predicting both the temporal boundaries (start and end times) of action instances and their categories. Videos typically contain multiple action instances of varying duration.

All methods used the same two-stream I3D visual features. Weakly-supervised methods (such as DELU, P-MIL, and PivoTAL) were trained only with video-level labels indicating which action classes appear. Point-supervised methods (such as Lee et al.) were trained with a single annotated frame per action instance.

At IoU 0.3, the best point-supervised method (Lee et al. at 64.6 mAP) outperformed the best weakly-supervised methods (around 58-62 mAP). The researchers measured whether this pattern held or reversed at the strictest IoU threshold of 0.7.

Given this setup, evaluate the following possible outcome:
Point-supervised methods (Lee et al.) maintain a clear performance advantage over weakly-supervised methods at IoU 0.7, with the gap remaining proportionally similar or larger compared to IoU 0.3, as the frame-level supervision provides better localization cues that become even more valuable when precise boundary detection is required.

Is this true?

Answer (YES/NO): YES